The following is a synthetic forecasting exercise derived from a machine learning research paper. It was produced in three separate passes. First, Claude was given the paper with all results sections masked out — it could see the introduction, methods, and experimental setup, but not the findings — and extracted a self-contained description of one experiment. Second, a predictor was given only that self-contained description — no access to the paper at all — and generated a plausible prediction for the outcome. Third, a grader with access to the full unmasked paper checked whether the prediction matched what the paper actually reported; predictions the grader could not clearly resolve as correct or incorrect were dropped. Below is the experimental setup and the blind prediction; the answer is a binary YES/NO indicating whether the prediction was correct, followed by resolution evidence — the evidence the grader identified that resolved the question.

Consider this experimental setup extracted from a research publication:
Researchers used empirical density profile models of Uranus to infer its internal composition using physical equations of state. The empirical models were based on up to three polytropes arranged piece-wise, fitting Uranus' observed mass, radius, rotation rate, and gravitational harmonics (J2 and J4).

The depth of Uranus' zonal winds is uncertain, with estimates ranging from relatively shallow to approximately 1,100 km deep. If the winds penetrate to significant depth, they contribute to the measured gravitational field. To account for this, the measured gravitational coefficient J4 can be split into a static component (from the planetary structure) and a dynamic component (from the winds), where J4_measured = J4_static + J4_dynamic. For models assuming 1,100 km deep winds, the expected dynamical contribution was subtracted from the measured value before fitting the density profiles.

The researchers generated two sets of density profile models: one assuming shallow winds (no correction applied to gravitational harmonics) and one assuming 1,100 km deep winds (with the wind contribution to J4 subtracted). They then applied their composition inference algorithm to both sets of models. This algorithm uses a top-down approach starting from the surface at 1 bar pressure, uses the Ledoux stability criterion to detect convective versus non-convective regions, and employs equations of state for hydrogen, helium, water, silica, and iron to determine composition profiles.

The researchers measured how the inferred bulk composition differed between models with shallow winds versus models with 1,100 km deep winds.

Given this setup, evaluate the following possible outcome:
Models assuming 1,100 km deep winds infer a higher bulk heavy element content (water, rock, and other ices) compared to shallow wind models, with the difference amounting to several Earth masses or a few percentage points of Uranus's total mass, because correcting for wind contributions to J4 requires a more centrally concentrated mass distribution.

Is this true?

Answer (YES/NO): NO